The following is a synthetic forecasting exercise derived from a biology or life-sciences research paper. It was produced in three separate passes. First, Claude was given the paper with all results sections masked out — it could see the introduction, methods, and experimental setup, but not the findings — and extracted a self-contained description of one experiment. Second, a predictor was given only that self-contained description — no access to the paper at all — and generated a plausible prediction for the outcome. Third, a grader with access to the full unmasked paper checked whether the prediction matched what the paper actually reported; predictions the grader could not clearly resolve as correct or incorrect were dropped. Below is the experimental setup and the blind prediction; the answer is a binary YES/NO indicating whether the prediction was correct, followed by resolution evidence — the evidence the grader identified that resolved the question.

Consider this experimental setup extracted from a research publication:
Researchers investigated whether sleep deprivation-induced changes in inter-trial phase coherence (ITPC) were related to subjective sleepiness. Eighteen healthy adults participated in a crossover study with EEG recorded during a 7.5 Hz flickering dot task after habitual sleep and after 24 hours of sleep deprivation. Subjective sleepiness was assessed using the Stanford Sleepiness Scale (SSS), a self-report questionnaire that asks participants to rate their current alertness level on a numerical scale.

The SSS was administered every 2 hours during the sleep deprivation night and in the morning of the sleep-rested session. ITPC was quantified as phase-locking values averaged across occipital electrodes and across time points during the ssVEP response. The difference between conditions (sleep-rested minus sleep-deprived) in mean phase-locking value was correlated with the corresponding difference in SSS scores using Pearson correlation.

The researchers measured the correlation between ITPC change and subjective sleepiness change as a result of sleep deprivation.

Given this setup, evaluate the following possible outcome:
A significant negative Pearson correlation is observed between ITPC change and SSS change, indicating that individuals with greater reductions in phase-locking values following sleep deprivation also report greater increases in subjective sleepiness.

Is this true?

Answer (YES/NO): NO